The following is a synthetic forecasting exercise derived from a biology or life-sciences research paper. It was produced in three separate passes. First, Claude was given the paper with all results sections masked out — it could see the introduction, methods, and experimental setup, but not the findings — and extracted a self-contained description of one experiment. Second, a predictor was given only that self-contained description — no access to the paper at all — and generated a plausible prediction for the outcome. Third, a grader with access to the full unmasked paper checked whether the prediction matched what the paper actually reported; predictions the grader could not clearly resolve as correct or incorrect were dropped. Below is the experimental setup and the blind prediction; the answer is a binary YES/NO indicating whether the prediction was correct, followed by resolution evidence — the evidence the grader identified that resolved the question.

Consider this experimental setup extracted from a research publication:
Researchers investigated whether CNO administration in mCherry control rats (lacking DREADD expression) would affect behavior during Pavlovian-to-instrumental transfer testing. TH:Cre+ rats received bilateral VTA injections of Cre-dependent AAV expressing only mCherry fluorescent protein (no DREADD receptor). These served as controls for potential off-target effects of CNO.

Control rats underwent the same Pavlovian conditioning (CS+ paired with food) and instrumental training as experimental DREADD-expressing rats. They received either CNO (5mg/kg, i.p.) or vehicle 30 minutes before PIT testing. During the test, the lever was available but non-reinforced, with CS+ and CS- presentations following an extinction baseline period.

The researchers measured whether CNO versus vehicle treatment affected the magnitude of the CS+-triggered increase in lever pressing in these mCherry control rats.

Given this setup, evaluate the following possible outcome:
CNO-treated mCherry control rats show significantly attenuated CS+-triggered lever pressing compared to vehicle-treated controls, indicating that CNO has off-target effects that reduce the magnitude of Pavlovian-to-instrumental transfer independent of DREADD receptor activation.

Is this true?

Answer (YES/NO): NO